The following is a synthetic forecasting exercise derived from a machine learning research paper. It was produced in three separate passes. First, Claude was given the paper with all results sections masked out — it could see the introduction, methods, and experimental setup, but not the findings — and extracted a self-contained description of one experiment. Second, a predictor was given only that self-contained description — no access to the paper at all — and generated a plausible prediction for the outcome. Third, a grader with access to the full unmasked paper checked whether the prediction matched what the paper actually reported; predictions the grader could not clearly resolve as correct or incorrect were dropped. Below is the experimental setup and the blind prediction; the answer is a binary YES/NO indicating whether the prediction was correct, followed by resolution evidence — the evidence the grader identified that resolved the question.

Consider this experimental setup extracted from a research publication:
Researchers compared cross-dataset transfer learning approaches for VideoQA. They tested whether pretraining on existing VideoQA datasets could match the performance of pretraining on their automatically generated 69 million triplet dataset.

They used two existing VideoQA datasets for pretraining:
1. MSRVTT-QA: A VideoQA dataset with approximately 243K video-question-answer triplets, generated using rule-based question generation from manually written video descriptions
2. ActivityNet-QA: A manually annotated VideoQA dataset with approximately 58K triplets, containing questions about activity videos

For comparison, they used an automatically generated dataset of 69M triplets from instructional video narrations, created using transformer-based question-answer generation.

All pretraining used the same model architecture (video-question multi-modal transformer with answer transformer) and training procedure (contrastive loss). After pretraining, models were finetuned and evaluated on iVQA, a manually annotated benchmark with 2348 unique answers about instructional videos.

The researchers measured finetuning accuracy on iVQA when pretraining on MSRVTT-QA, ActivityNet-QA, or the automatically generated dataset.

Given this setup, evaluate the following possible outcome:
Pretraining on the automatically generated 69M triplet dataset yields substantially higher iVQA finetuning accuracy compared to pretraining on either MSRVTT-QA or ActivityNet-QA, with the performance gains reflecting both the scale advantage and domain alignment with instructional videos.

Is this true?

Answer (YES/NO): YES